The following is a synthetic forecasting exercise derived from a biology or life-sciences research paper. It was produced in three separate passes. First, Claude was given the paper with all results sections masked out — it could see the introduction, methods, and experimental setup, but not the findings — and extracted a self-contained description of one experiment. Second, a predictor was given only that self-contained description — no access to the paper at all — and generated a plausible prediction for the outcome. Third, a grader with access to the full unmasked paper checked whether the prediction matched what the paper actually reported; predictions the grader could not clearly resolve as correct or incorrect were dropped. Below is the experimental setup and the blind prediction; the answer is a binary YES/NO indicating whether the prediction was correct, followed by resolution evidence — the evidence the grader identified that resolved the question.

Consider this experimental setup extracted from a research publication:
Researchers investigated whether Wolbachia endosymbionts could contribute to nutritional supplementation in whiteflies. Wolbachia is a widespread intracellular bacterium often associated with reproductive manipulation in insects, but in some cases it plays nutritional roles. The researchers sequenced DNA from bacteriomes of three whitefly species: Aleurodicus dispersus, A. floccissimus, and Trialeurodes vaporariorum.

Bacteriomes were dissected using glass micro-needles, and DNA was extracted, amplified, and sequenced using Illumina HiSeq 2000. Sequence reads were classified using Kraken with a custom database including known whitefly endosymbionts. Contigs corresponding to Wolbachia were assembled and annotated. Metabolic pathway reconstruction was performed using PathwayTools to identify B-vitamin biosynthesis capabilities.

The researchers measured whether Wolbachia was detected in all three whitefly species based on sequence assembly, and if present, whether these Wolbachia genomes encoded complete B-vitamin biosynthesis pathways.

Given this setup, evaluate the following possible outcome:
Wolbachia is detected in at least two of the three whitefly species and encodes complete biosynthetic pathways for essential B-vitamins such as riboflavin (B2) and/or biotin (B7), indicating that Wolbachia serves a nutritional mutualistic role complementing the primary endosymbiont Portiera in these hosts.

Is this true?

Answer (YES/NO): YES